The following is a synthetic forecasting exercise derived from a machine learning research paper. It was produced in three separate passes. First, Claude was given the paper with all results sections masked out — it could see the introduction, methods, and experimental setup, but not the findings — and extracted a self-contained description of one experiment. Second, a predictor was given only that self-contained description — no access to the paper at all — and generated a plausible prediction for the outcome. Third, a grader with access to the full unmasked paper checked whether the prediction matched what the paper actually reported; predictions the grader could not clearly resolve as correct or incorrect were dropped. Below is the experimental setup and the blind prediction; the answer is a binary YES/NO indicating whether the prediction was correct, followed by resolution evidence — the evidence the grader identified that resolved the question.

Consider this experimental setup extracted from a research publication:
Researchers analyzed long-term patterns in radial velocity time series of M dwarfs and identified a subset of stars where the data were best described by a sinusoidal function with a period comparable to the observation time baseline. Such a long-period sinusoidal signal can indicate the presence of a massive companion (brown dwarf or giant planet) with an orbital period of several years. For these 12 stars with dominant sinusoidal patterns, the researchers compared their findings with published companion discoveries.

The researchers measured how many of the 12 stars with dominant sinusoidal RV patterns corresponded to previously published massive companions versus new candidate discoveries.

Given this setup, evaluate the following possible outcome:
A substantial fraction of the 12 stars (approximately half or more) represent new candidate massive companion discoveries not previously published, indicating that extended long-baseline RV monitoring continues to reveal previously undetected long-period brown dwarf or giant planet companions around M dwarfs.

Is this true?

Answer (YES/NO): NO